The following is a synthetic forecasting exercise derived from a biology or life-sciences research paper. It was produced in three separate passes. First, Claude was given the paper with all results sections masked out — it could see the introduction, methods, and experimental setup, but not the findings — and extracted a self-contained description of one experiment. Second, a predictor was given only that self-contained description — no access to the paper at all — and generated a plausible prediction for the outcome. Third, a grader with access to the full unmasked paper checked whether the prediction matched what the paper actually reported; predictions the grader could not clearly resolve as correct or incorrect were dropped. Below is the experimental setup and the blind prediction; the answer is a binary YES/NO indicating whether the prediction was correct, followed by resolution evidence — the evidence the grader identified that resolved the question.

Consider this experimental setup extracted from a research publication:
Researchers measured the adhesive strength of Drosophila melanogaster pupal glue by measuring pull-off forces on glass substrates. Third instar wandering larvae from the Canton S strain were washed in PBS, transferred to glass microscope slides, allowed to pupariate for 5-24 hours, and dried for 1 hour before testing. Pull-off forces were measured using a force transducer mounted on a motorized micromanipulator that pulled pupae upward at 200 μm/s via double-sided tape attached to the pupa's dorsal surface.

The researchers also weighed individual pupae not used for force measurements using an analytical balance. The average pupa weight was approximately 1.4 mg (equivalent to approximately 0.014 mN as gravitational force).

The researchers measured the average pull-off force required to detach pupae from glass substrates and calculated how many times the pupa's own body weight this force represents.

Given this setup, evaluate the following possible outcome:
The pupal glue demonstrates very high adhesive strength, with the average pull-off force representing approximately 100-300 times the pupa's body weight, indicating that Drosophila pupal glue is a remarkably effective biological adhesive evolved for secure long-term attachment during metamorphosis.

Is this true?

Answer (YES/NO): NO